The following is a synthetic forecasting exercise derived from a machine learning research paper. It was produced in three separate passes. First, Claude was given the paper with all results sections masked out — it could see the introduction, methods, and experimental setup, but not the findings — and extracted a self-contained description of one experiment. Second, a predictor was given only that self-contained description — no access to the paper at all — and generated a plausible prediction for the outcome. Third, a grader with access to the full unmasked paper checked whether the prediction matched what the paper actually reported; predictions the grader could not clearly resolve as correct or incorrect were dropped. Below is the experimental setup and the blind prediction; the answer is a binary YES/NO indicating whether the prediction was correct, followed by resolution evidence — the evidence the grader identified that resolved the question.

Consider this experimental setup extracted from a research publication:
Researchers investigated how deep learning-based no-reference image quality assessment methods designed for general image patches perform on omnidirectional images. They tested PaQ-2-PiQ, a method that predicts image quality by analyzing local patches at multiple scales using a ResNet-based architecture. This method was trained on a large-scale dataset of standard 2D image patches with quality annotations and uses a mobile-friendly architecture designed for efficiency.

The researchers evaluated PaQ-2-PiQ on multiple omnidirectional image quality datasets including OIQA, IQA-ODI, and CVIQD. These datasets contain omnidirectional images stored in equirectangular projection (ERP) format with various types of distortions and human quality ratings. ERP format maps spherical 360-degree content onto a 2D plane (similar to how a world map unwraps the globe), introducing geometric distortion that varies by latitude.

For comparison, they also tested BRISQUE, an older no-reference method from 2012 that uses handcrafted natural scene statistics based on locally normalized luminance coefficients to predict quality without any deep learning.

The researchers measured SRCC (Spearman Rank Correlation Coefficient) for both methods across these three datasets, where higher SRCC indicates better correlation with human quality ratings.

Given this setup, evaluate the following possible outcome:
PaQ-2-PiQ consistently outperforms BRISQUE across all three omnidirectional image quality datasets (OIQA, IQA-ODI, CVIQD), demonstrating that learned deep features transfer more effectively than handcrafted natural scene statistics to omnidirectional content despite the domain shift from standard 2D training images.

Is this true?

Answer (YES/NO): NO